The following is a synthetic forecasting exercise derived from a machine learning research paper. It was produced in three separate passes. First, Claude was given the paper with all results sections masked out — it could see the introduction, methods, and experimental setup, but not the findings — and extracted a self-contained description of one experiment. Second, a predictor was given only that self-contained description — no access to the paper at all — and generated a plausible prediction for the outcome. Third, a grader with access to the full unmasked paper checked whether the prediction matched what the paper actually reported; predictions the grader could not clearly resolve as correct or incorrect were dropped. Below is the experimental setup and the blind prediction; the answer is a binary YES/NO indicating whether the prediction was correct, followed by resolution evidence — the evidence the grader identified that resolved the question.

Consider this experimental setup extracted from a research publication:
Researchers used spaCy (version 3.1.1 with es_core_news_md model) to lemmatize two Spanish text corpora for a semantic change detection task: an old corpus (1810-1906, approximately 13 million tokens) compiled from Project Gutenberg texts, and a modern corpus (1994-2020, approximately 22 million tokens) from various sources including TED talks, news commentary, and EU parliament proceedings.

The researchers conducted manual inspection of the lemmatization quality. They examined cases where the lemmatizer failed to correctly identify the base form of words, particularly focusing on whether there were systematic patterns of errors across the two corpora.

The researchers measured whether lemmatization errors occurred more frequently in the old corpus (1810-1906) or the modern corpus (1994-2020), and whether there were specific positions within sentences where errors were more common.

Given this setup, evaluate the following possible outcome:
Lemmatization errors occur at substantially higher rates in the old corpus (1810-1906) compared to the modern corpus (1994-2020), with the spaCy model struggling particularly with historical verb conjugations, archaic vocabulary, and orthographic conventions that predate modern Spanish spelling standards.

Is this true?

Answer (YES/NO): NO